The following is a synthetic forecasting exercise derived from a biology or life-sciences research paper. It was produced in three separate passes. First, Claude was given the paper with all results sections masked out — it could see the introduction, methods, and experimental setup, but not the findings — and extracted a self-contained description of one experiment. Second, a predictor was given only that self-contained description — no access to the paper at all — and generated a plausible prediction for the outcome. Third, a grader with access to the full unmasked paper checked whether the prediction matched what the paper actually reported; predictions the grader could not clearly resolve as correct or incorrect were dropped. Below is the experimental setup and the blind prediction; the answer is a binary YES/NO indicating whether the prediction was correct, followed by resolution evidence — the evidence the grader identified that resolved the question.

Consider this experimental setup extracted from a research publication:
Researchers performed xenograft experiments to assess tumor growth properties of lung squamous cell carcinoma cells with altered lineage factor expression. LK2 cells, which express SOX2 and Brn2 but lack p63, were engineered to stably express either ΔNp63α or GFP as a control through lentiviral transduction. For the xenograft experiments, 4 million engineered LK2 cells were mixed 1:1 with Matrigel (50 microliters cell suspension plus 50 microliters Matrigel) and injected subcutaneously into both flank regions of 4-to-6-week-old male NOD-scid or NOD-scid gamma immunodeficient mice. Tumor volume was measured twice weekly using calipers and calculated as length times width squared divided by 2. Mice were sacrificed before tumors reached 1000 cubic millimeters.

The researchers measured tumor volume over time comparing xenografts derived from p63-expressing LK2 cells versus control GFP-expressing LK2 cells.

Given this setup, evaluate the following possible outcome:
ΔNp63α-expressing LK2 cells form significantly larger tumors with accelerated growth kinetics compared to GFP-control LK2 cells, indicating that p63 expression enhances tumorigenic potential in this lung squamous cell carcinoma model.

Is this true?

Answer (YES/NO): NO